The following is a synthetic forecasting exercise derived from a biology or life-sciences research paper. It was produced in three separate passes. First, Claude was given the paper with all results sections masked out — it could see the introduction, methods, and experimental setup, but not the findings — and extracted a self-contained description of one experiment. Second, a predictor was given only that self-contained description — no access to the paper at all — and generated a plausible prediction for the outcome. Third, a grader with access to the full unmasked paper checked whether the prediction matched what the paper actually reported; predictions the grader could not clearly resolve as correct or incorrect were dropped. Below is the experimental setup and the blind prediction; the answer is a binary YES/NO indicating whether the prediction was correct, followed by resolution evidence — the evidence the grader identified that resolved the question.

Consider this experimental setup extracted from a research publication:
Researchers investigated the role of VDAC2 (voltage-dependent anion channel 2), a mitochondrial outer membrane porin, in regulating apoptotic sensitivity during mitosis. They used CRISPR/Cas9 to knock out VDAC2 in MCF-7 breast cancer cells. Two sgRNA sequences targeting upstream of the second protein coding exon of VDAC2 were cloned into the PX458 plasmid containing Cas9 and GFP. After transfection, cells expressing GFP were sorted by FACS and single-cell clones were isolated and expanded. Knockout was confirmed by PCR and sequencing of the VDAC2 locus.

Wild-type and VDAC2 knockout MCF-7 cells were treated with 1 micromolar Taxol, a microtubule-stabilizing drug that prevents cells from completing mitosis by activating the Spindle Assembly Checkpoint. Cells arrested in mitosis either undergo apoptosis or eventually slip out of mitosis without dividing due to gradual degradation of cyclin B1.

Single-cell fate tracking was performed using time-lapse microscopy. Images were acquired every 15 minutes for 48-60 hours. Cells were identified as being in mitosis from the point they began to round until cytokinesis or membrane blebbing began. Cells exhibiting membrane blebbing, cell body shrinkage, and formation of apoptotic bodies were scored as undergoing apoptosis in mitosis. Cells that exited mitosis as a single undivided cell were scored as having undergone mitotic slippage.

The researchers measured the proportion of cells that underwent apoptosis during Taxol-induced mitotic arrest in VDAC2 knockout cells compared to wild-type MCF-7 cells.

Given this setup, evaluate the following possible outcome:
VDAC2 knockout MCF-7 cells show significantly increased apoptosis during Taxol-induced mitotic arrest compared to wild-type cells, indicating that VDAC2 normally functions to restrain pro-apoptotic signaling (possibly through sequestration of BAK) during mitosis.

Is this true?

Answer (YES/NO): NO